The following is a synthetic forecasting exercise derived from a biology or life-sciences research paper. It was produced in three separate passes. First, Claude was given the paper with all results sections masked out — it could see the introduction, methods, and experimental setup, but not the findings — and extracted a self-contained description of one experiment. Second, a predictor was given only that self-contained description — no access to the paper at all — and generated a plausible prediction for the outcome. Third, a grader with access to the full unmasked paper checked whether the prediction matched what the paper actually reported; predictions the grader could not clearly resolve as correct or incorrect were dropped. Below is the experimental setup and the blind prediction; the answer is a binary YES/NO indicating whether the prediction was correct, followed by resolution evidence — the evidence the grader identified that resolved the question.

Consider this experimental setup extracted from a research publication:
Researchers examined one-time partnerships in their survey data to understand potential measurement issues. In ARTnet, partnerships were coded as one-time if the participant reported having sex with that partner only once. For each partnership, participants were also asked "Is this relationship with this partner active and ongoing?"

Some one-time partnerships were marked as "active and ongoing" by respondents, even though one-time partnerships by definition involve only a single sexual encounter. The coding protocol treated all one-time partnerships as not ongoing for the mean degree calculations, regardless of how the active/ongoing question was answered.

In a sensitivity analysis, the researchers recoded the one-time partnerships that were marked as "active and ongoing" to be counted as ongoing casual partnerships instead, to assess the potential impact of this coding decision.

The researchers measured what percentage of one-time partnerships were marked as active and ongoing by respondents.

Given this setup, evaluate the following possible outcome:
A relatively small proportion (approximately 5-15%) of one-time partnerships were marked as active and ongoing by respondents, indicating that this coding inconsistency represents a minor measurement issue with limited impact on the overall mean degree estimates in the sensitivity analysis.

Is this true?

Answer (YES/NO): NO